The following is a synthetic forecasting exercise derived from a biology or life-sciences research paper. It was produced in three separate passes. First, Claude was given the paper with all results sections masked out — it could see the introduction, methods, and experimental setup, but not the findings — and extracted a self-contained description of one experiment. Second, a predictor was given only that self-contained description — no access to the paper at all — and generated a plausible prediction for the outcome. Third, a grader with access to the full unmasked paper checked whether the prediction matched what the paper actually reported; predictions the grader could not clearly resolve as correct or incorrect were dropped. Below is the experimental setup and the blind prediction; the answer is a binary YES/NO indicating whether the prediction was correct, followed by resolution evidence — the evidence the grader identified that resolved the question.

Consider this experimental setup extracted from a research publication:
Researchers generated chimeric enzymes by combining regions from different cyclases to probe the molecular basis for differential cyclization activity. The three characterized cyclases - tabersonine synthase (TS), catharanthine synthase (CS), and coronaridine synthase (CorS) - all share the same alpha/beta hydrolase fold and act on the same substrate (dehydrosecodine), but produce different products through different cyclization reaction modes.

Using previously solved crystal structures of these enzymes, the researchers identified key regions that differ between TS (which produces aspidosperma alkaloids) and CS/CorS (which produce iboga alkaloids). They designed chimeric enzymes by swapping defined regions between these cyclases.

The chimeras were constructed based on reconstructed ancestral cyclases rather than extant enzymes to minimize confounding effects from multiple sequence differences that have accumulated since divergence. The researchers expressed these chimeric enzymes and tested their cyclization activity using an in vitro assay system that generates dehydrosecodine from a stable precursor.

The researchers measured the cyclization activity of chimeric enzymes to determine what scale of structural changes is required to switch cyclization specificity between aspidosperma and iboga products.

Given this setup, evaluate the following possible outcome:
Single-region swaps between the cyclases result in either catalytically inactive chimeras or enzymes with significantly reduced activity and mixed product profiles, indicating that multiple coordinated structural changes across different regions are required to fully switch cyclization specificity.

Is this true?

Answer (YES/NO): YES